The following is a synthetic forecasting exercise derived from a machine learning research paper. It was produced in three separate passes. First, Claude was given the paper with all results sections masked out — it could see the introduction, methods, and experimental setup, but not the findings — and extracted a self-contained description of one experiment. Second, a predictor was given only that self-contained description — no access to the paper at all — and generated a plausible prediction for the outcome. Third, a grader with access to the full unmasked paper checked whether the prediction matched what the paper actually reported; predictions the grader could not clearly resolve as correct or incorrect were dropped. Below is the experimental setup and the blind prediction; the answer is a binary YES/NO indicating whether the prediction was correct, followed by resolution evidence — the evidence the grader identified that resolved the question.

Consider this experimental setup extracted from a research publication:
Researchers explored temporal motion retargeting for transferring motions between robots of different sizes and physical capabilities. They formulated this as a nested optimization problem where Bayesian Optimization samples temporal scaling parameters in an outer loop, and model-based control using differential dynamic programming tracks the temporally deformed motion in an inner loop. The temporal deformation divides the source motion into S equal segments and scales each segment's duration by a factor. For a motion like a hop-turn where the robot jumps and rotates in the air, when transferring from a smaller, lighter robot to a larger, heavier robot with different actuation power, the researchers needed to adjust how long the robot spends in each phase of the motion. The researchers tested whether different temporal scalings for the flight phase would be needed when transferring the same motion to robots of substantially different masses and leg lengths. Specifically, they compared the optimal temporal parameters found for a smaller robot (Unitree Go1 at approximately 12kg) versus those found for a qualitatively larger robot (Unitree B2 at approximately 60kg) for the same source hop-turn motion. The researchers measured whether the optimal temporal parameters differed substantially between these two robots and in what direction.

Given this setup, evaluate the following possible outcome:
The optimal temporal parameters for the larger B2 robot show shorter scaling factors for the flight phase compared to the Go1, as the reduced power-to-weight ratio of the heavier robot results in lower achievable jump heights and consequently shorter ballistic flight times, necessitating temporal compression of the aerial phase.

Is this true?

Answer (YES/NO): NO